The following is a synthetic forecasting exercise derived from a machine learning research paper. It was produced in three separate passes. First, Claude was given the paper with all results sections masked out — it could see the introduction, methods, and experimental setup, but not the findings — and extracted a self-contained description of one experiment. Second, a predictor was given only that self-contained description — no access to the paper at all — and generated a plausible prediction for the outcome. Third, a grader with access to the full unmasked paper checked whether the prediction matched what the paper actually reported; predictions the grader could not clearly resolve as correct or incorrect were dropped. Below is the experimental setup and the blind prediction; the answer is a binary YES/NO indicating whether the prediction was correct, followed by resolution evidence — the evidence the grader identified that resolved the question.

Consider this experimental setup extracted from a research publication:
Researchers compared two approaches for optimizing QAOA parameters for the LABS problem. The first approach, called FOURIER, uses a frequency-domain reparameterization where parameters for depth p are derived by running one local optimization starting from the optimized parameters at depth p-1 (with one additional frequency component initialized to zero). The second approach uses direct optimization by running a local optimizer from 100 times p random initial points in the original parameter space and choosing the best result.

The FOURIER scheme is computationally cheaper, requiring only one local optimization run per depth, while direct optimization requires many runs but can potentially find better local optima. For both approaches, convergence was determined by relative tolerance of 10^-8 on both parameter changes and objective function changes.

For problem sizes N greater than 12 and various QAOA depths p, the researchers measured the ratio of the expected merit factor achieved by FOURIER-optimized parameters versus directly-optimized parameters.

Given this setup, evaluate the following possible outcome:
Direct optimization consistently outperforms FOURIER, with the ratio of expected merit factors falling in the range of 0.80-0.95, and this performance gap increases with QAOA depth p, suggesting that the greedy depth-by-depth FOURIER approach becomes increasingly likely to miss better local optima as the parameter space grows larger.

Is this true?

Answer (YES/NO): NO